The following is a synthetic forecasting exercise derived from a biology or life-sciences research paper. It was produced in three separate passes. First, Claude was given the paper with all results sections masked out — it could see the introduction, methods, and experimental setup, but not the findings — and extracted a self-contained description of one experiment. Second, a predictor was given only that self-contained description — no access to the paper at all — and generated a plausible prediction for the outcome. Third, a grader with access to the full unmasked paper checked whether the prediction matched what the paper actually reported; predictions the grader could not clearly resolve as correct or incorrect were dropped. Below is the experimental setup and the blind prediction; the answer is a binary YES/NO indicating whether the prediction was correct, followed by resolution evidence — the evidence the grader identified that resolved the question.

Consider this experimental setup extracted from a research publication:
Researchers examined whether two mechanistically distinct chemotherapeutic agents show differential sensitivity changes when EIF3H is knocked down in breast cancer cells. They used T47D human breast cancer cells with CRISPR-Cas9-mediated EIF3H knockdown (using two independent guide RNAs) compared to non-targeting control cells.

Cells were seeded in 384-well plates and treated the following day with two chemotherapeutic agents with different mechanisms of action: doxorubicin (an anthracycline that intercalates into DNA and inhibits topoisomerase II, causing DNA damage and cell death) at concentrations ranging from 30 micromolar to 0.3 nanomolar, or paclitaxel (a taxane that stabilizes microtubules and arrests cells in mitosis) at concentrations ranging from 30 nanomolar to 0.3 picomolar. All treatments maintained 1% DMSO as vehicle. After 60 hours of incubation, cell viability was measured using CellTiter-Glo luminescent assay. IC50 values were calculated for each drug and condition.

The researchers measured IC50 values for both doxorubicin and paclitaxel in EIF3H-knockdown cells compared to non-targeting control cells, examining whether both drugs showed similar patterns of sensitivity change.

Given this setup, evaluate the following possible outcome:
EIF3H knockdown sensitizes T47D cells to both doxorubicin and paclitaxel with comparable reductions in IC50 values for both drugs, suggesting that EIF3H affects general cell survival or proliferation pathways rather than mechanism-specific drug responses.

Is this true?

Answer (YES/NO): YES